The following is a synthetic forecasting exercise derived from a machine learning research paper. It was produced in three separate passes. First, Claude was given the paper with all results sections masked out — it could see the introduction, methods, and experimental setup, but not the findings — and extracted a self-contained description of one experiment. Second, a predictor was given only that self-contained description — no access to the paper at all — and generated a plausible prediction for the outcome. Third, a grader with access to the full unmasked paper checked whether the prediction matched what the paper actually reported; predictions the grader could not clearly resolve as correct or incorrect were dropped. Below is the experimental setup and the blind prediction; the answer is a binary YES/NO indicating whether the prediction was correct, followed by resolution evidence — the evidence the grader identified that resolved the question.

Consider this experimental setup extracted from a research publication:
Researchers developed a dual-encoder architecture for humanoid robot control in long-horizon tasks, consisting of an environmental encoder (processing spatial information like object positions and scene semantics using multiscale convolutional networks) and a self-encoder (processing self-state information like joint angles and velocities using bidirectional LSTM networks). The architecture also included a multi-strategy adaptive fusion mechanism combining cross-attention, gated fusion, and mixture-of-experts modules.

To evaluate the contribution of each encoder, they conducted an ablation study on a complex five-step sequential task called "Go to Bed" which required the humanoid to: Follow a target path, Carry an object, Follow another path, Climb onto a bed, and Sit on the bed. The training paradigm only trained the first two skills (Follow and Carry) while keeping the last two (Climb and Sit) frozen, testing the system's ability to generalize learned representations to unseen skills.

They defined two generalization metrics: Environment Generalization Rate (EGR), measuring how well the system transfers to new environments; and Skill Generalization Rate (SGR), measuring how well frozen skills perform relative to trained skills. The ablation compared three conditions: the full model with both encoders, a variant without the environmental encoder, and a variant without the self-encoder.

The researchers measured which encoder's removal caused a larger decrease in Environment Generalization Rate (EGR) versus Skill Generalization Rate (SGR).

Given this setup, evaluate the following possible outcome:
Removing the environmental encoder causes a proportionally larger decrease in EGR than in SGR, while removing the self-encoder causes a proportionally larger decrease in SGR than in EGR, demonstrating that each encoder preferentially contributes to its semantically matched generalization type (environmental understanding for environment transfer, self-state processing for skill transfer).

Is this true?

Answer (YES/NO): YES